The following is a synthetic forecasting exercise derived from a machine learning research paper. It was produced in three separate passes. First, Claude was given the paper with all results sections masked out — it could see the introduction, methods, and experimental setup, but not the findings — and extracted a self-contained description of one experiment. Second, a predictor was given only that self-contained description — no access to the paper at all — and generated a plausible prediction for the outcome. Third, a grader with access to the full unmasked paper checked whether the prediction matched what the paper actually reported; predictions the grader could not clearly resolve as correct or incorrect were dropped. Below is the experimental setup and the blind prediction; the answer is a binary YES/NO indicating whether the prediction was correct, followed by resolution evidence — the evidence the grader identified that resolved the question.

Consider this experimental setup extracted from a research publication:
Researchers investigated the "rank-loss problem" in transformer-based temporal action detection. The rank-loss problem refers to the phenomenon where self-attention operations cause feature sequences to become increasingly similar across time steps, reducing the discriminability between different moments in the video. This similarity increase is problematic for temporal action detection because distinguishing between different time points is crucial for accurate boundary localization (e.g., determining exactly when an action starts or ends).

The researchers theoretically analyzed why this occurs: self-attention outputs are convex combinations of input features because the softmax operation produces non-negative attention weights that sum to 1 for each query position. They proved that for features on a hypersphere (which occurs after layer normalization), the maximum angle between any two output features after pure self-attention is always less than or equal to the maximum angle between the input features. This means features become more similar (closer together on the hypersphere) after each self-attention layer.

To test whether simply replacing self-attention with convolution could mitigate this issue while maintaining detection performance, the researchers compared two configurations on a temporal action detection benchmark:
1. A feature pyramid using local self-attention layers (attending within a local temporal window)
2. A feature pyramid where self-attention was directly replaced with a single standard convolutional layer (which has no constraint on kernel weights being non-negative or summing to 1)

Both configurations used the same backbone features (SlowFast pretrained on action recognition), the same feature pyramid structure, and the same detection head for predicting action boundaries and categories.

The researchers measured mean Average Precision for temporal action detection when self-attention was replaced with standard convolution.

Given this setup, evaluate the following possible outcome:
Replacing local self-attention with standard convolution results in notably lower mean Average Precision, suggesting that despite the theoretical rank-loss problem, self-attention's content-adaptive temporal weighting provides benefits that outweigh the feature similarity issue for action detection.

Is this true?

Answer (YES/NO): NO